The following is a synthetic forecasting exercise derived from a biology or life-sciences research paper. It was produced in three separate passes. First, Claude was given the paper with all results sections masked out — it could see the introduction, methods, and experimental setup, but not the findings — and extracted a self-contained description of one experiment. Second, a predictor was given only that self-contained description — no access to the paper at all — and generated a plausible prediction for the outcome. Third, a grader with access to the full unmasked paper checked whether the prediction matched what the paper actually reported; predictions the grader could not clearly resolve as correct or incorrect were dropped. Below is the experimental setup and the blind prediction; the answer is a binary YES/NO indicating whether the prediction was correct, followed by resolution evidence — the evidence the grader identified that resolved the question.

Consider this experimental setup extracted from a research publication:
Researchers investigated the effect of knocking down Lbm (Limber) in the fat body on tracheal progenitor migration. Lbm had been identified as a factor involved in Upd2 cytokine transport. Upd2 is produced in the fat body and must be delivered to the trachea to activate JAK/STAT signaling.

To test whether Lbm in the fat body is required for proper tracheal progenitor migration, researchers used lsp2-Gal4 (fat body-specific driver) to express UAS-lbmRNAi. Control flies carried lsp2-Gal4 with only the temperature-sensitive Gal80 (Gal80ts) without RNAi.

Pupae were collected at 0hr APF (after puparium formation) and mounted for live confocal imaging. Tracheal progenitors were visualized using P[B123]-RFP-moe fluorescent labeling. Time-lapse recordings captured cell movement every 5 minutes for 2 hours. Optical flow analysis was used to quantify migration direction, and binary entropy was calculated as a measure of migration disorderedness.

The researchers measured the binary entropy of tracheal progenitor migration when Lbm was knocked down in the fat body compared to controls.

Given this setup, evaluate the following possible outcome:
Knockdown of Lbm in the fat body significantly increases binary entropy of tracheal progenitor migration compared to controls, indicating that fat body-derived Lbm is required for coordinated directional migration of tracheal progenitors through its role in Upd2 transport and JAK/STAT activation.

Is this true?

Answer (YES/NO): YES